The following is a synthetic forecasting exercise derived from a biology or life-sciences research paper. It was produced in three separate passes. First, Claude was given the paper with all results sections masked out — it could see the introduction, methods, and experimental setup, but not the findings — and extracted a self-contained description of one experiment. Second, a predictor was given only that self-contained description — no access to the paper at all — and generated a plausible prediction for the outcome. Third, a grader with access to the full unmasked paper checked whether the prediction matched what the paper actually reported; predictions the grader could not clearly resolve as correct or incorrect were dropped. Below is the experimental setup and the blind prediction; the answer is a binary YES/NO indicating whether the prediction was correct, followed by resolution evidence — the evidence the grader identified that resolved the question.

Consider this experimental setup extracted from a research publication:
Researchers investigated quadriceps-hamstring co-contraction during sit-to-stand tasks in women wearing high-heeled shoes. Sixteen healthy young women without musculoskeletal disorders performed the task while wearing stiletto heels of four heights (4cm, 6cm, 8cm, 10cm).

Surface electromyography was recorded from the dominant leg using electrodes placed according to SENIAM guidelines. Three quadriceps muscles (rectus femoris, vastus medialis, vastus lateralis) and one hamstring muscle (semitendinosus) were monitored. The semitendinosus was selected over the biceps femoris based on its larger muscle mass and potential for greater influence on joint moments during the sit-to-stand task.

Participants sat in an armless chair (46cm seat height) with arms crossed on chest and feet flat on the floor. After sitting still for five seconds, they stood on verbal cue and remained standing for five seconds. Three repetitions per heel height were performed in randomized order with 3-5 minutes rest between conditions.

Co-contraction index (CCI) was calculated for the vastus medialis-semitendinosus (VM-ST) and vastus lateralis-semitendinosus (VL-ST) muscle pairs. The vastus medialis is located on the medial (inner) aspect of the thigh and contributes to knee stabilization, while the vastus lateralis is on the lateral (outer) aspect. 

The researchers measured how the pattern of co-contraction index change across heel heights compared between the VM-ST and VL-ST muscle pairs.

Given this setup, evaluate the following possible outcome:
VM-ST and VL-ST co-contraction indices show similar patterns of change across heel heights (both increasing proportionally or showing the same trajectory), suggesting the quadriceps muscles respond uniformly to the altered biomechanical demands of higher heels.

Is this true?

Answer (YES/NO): NO